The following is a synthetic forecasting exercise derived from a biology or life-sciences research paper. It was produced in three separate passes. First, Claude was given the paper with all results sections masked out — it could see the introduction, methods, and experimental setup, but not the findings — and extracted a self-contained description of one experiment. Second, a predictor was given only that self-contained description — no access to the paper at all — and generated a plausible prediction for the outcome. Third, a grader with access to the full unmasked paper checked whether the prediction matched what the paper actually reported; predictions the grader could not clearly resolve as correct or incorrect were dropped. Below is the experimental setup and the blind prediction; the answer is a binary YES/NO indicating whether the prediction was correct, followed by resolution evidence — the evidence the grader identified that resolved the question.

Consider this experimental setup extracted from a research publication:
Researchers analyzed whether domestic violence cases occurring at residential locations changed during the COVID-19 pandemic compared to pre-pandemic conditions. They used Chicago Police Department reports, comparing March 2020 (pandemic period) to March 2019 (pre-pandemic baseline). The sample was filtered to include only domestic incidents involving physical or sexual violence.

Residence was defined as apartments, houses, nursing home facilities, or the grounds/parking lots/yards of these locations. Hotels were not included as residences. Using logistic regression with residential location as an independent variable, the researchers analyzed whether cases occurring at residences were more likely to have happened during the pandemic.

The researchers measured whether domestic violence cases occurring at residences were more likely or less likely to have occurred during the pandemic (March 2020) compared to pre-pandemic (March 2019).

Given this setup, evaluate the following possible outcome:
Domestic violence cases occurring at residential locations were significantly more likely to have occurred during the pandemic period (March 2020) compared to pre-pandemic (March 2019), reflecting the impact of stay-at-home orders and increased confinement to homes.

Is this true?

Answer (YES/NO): YES